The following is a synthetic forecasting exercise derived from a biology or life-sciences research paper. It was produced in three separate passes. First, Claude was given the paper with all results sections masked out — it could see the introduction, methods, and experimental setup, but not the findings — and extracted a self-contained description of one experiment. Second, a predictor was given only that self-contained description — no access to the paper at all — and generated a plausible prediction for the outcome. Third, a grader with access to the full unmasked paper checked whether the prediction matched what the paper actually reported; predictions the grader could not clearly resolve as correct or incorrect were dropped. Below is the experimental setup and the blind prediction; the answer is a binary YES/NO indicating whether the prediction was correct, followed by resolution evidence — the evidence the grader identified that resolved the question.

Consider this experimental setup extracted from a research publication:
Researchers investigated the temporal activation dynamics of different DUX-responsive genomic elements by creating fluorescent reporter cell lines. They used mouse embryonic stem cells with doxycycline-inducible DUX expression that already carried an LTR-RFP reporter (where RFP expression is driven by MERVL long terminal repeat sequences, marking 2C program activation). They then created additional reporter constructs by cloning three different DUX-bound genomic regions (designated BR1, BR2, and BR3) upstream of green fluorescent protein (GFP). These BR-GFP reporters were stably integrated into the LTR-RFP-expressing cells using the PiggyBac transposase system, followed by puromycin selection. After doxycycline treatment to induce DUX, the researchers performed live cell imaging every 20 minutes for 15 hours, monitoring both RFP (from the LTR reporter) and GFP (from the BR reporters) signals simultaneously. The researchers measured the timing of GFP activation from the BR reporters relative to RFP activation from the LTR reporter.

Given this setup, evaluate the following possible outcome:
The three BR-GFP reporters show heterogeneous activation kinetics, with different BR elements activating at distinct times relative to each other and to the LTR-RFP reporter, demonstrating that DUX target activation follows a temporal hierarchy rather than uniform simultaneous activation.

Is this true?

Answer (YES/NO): NO